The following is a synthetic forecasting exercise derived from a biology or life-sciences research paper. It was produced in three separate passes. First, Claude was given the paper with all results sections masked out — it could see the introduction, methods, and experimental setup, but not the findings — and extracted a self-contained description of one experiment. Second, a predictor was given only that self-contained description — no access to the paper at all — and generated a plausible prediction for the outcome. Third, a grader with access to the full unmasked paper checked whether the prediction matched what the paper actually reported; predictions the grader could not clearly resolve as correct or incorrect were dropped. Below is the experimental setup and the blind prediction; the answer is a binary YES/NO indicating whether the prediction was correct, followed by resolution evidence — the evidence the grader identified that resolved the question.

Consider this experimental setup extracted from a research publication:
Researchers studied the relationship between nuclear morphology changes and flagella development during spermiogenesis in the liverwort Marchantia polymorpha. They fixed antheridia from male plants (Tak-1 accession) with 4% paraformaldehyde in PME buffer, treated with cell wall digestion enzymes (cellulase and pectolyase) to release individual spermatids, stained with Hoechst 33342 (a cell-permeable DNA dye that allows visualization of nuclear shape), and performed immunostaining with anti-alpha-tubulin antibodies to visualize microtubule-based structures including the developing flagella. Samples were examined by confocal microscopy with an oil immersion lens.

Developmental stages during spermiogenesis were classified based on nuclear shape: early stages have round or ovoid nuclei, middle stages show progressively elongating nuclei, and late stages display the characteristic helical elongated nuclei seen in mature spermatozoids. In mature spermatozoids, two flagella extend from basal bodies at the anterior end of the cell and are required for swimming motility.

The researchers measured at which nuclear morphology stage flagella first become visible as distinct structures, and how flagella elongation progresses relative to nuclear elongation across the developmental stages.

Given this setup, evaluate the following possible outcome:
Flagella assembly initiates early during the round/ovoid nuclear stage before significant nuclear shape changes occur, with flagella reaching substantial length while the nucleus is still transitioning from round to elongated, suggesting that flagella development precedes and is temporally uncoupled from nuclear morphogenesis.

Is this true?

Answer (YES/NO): YES